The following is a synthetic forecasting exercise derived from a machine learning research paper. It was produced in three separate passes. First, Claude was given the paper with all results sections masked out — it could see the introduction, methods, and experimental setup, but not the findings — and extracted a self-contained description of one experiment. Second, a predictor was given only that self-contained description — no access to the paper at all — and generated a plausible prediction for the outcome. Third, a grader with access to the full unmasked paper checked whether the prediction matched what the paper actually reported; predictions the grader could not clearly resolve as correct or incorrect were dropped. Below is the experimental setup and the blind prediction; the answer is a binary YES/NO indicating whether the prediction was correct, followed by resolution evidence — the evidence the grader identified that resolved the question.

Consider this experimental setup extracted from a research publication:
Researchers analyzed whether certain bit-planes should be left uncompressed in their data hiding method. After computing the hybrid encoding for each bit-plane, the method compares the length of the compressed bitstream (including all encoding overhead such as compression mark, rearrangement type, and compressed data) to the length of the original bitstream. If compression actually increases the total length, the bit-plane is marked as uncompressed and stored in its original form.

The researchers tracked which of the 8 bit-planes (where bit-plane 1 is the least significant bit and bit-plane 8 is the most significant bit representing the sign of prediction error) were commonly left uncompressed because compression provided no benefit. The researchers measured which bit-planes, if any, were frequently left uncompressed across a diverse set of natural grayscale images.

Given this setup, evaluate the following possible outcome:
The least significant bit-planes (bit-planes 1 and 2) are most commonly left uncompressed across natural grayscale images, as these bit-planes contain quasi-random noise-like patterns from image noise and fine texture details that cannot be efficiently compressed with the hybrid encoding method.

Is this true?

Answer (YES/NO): NO